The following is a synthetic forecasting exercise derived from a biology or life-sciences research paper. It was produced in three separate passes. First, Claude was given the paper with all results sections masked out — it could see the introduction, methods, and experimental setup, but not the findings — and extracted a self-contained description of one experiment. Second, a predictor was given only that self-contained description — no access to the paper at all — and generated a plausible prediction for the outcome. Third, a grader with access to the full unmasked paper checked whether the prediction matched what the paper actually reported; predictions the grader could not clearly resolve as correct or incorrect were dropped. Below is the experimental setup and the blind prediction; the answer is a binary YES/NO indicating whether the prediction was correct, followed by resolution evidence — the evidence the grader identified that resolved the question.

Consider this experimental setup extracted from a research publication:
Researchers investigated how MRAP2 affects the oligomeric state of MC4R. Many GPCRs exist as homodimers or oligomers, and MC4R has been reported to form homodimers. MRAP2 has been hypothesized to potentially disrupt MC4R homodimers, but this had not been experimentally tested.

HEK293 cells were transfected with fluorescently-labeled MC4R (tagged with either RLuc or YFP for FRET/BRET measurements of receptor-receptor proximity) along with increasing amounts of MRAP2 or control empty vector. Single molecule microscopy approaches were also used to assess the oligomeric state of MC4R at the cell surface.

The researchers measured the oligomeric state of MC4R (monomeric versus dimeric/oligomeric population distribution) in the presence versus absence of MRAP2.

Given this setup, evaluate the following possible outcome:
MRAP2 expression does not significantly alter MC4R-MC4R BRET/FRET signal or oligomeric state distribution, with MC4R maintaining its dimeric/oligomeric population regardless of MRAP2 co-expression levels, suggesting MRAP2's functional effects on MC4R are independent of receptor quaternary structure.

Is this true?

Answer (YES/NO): NO